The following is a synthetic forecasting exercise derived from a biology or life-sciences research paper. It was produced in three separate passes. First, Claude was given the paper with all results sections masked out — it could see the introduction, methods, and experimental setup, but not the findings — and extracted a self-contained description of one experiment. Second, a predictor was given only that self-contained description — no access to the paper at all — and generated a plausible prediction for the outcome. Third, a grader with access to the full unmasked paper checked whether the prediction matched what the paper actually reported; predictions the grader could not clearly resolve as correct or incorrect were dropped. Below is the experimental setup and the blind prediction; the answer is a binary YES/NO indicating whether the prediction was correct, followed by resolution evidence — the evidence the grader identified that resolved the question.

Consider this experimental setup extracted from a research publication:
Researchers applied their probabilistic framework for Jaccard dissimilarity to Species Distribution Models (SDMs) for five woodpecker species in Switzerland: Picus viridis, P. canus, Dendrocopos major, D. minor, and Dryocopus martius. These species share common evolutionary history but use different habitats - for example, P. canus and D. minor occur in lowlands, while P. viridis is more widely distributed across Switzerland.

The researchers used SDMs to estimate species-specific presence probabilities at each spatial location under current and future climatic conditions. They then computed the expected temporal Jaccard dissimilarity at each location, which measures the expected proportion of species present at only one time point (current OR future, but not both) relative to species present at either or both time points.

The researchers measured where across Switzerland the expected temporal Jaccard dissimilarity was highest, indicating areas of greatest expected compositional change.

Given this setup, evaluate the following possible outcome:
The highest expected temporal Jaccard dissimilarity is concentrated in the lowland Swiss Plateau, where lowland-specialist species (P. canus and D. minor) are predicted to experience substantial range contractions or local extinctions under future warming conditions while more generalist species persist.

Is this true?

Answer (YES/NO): NO